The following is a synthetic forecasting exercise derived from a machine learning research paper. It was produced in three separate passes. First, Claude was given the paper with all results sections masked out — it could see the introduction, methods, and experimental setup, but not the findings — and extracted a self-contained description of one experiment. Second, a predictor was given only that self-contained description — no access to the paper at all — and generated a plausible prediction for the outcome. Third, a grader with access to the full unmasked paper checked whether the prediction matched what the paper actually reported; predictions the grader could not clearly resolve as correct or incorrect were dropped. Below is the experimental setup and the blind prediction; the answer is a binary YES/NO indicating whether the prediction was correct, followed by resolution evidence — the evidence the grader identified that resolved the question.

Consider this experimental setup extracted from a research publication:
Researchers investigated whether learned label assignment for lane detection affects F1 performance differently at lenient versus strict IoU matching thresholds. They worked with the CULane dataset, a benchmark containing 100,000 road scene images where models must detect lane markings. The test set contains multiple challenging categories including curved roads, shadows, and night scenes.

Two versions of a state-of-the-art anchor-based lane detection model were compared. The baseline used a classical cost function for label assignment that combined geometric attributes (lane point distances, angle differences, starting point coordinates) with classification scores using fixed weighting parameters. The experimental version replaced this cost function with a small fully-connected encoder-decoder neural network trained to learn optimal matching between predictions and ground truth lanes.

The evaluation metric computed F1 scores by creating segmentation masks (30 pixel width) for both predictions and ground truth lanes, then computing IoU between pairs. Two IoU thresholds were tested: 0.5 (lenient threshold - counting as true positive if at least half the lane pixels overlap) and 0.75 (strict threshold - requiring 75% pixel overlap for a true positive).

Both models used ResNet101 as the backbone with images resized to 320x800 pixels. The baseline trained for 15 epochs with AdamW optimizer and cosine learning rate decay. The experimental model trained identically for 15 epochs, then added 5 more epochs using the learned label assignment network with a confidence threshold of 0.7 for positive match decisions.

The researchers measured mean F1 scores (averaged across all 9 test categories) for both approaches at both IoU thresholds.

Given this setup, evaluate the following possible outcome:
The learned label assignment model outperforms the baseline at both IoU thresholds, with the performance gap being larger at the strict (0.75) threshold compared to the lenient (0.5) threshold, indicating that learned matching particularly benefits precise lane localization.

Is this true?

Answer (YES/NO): NO